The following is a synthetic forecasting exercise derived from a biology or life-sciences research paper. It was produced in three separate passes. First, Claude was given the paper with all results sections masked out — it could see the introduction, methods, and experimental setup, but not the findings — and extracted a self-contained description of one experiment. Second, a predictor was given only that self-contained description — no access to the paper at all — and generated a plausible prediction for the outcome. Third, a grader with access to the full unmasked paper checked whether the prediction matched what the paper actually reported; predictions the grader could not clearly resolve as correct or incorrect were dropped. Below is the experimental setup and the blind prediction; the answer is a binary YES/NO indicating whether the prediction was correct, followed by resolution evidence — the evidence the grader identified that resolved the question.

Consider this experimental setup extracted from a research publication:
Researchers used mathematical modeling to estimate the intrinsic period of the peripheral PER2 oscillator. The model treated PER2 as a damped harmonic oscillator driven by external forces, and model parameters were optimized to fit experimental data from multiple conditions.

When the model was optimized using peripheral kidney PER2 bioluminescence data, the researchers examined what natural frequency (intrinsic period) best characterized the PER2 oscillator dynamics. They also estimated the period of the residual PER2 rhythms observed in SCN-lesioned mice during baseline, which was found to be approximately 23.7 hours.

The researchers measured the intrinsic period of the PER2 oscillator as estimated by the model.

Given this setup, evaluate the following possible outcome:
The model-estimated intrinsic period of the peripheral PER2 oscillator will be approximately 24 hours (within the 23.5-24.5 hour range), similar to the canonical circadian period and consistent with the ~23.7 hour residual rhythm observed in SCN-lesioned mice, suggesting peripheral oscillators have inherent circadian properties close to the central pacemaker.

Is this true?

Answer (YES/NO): NO